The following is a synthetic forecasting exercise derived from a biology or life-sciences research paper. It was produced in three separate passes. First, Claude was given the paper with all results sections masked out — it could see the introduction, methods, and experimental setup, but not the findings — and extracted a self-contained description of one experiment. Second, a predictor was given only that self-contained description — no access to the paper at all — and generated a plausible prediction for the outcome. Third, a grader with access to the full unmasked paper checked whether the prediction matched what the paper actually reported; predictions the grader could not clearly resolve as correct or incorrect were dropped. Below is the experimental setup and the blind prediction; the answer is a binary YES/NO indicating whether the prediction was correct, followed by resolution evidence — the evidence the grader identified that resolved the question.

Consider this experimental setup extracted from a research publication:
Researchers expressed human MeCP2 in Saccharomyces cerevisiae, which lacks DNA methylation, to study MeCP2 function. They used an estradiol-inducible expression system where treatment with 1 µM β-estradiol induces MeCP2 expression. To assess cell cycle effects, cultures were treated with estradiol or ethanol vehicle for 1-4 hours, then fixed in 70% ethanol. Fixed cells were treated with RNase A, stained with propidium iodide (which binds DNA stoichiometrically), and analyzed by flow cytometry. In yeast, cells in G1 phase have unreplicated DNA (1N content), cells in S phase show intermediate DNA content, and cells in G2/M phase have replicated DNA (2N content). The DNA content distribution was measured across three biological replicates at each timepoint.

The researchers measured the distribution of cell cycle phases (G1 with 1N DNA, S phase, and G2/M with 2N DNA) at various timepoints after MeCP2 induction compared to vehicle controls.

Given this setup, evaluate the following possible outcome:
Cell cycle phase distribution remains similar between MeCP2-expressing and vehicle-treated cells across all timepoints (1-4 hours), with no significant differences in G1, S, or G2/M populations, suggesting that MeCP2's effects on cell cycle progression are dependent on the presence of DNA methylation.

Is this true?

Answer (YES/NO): NO